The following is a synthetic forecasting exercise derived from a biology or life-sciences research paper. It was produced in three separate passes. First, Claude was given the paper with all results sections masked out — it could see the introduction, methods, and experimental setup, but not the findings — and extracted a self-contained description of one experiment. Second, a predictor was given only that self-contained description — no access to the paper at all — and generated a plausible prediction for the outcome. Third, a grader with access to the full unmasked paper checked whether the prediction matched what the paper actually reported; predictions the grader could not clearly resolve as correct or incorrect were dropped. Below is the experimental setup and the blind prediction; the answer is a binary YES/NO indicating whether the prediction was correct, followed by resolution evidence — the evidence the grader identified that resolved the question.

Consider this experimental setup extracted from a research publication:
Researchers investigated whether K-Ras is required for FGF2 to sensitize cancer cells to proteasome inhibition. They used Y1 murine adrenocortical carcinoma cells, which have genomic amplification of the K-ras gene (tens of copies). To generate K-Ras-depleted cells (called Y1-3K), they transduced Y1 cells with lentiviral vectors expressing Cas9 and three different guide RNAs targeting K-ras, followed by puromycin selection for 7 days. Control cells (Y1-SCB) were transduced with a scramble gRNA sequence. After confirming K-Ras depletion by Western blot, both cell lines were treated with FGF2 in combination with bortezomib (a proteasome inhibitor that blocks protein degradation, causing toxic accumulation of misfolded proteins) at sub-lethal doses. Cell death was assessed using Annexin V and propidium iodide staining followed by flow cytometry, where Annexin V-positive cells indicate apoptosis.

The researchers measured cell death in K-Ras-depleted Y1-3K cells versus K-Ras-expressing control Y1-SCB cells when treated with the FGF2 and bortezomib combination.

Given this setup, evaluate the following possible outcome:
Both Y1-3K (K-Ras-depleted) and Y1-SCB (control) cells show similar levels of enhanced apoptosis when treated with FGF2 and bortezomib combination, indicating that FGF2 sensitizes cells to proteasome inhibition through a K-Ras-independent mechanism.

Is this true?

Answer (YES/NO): NO